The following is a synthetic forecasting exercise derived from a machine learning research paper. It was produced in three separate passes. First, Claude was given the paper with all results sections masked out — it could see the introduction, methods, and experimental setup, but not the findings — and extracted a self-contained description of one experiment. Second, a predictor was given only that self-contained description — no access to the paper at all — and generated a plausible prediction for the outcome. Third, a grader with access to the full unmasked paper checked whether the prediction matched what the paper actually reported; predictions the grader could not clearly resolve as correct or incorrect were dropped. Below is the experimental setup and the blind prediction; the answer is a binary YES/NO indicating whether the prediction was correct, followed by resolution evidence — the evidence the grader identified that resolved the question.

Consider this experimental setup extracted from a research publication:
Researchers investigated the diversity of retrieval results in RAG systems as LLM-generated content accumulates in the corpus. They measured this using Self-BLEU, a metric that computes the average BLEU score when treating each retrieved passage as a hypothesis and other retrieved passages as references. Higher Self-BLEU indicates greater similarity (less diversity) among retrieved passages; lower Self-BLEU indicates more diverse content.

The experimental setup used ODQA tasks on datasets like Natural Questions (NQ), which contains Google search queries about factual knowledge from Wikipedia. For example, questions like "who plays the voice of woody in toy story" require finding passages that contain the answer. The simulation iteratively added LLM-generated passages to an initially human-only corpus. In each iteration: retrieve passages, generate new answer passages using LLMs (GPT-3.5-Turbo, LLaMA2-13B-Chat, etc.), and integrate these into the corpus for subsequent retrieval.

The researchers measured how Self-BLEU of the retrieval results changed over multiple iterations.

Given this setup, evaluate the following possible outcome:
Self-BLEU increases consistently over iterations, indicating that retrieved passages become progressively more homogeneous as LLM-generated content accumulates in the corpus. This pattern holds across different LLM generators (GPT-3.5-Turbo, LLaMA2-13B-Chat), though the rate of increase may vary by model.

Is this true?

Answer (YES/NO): YES